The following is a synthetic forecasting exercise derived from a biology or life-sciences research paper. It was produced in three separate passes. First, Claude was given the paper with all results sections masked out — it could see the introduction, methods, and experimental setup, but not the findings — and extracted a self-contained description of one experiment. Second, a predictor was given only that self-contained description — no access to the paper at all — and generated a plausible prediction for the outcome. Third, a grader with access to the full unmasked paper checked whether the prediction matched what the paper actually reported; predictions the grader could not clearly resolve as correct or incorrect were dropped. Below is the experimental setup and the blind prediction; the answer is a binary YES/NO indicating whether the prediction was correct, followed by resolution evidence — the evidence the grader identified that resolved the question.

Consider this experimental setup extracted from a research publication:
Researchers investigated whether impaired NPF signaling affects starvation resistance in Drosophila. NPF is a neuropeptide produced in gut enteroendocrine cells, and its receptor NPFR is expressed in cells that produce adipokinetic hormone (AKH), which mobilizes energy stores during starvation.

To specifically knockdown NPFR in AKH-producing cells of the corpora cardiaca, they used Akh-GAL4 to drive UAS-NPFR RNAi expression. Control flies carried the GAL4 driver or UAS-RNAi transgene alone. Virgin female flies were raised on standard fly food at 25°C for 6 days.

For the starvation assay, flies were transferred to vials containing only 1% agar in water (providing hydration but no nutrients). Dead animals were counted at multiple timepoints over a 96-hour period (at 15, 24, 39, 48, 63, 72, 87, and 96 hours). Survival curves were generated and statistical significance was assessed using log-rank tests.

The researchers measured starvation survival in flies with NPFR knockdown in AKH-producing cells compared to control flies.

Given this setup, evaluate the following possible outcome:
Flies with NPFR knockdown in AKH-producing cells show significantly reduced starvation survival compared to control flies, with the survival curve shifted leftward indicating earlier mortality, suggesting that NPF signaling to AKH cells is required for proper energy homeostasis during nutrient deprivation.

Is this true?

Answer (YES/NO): YES